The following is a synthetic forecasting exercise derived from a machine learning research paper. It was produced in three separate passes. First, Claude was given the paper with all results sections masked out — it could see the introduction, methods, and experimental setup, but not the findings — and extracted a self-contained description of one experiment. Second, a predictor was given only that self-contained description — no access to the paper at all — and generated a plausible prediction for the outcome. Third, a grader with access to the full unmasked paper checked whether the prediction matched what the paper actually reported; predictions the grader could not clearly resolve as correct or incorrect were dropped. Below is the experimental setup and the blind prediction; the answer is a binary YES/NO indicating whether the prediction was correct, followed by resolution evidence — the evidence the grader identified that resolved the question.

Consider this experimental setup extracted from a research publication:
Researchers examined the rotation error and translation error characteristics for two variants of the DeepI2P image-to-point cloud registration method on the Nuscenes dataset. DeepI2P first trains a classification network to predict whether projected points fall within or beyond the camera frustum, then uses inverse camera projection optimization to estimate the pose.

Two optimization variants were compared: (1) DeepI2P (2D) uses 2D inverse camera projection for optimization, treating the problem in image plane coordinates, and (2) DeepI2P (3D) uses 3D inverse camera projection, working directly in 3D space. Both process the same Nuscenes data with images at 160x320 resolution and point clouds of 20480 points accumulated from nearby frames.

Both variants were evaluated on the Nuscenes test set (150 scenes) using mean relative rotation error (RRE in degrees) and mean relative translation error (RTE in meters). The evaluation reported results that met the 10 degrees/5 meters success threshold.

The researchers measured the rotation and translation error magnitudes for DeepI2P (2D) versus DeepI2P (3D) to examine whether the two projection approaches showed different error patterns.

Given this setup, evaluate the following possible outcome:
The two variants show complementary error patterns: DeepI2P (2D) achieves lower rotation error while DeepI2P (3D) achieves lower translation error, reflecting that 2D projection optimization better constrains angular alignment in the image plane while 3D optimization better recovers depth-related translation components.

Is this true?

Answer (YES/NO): YES